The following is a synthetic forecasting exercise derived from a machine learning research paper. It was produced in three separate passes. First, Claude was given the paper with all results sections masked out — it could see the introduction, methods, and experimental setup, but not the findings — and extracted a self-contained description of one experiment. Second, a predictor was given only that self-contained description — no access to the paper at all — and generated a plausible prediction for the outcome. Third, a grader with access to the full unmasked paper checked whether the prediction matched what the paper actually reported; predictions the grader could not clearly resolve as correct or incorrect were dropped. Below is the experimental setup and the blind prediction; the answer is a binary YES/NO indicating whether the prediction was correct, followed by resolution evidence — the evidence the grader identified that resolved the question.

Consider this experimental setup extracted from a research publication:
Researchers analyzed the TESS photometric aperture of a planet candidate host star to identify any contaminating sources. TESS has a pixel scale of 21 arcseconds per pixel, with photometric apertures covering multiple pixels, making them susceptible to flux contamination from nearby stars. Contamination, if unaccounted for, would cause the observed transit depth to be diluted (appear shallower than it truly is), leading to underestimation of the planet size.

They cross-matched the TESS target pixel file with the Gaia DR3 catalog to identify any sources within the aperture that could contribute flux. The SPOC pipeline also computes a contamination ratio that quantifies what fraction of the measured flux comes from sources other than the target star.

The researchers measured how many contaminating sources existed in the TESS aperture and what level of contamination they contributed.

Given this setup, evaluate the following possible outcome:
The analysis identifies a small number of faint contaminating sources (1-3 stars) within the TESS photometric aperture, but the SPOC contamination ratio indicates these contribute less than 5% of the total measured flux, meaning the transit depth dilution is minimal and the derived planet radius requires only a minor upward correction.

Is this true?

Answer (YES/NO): NO